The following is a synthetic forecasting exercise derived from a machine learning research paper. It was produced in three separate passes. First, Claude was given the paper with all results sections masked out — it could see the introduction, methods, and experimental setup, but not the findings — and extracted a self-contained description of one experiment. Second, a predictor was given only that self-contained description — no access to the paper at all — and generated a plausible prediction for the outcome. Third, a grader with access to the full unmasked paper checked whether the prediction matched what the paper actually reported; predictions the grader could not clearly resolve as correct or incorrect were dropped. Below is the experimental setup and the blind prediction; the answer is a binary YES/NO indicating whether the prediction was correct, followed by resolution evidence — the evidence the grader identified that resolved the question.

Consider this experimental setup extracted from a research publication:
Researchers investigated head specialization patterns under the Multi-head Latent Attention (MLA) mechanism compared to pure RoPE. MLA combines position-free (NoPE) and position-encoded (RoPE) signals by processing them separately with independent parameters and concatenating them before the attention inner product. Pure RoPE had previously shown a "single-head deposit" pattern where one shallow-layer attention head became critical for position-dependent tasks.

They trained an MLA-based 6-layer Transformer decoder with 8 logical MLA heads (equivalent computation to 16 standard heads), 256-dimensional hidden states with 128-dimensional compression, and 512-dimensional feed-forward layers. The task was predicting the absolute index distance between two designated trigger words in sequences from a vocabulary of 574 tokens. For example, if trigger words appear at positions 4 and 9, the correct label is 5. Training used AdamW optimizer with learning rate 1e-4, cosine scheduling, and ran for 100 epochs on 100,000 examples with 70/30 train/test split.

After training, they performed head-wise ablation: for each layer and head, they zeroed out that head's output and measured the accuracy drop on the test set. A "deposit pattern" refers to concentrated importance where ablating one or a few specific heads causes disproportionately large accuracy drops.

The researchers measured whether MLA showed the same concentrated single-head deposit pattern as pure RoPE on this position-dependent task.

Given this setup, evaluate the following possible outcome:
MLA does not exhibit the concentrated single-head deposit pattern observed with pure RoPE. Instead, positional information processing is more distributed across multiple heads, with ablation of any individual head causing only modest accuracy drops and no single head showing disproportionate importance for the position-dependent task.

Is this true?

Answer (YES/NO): YES